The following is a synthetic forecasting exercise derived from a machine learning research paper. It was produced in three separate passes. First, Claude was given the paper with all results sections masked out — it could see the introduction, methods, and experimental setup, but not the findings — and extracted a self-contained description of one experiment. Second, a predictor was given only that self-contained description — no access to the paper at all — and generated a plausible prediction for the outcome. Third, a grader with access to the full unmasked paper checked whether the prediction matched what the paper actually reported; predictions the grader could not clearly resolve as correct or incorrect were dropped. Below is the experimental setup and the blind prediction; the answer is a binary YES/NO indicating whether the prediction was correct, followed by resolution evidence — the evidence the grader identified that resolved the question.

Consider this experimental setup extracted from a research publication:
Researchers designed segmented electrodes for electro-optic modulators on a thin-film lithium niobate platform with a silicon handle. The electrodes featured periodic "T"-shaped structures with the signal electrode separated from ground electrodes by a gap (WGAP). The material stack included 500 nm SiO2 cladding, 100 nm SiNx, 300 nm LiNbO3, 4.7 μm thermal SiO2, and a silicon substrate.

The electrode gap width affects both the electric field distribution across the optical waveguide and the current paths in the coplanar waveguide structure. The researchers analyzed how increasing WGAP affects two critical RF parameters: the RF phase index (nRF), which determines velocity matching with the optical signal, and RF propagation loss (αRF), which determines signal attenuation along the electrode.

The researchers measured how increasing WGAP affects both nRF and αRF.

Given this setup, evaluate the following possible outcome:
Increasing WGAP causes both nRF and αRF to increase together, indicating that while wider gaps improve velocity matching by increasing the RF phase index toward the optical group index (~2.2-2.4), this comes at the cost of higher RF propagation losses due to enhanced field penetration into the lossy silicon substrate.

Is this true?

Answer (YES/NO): NO